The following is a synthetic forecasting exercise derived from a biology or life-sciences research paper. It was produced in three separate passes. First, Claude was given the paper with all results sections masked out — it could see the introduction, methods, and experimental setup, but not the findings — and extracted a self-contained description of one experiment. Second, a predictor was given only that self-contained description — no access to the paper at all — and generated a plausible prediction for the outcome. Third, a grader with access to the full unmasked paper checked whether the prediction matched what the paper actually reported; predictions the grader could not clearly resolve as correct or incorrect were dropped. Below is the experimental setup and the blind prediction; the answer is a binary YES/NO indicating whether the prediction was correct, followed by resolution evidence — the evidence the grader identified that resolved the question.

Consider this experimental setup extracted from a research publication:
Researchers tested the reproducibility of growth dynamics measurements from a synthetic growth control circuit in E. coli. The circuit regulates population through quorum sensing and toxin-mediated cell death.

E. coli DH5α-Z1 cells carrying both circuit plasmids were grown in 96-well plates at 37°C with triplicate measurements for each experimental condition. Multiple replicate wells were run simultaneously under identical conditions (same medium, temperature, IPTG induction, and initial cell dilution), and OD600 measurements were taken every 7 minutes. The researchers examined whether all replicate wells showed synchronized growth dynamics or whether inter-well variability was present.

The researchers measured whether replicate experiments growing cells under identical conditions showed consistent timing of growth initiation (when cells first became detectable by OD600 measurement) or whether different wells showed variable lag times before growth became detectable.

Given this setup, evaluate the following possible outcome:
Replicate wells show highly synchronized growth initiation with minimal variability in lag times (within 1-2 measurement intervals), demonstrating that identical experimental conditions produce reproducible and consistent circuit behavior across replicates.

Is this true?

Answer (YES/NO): NO